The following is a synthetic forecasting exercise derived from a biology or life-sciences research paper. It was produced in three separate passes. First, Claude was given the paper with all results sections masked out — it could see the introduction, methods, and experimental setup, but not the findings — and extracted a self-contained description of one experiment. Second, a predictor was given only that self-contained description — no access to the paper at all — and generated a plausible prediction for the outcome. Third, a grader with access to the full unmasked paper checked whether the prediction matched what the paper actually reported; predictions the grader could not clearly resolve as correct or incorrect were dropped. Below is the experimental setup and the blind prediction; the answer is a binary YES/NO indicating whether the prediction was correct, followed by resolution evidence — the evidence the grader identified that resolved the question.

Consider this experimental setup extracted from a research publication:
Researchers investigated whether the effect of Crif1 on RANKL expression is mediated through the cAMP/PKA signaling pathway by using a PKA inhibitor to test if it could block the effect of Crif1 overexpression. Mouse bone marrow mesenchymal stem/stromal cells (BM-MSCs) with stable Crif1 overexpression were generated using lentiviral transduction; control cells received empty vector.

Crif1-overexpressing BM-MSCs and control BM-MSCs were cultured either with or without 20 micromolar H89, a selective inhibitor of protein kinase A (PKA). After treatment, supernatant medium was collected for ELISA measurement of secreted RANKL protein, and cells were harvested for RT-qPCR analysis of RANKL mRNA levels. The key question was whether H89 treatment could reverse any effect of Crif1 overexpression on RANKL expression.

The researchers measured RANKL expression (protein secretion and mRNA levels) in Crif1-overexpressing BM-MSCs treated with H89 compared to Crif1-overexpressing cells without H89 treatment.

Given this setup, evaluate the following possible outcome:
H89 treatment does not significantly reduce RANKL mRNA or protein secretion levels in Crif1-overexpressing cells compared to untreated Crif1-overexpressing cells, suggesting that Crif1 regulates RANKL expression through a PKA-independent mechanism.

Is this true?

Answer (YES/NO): NO